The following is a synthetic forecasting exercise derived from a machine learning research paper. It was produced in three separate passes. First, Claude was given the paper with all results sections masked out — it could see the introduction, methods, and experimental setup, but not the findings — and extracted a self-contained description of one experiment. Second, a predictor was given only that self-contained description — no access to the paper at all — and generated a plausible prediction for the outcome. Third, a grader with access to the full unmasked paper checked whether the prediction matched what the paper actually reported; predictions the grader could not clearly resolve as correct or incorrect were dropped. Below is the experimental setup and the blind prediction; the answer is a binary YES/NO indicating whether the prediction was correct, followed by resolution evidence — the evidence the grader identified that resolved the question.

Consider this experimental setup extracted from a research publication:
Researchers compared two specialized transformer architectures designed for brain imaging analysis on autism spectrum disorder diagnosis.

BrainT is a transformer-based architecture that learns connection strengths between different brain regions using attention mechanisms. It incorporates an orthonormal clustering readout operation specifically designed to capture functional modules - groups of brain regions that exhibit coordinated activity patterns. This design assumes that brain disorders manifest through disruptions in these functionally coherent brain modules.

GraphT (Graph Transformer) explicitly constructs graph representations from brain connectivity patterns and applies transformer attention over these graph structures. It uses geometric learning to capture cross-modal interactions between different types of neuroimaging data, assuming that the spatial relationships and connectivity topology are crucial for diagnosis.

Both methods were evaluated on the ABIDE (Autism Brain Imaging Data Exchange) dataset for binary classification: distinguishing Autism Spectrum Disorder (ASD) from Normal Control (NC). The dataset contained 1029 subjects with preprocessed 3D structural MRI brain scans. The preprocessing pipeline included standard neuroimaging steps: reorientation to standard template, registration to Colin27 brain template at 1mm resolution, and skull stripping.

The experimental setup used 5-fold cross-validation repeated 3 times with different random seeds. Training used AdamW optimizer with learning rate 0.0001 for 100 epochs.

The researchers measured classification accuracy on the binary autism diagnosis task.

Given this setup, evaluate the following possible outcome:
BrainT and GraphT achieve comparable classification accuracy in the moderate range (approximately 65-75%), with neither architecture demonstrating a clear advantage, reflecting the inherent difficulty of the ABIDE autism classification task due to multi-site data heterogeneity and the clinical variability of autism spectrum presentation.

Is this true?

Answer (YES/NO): NO